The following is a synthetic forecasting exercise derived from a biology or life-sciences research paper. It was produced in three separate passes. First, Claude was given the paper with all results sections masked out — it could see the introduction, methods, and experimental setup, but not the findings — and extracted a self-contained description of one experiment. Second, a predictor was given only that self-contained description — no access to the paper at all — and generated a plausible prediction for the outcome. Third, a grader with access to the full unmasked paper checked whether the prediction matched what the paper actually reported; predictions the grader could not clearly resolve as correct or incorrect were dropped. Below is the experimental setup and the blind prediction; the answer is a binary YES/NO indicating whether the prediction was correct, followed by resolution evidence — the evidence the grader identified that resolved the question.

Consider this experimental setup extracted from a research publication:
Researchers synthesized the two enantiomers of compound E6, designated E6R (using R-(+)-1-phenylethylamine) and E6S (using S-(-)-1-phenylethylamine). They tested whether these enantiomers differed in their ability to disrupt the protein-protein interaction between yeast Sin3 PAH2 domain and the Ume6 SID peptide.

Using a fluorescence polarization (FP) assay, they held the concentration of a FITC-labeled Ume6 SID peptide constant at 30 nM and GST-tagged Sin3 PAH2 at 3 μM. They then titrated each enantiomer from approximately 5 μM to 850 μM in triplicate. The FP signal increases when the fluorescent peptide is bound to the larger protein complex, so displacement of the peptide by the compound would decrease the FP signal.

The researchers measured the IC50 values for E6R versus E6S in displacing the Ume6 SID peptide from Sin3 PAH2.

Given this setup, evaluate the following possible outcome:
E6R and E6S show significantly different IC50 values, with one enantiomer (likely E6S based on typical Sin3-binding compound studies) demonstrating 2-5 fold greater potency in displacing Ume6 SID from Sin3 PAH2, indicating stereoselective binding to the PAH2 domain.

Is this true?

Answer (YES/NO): NO